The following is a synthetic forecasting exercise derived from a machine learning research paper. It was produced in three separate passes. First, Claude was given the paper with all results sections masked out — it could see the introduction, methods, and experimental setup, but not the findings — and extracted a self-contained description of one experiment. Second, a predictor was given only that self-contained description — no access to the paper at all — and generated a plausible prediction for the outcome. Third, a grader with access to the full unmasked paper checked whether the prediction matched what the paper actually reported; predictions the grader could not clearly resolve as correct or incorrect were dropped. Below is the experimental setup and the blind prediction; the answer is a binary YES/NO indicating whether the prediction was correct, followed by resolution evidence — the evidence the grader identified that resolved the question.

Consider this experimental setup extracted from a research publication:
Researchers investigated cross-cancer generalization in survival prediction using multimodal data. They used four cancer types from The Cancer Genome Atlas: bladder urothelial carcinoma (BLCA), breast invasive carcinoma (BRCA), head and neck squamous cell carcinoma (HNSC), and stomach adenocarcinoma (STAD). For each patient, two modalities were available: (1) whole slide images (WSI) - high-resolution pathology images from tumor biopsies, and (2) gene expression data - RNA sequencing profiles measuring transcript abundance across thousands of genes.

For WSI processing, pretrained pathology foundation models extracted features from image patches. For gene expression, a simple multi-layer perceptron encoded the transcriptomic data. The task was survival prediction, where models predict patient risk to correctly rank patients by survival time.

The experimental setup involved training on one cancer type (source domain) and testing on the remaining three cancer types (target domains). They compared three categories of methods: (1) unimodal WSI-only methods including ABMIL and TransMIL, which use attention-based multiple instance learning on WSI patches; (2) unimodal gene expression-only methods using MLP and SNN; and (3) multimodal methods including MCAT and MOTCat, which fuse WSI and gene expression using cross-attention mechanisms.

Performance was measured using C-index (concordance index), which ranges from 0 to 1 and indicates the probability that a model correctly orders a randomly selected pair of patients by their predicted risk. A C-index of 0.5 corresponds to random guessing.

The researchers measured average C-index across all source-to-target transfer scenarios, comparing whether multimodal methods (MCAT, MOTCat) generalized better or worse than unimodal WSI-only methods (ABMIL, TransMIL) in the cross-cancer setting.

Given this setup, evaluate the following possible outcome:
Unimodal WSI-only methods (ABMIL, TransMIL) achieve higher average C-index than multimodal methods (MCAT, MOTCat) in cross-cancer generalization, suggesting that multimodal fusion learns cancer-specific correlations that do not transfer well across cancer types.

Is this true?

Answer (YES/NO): YES